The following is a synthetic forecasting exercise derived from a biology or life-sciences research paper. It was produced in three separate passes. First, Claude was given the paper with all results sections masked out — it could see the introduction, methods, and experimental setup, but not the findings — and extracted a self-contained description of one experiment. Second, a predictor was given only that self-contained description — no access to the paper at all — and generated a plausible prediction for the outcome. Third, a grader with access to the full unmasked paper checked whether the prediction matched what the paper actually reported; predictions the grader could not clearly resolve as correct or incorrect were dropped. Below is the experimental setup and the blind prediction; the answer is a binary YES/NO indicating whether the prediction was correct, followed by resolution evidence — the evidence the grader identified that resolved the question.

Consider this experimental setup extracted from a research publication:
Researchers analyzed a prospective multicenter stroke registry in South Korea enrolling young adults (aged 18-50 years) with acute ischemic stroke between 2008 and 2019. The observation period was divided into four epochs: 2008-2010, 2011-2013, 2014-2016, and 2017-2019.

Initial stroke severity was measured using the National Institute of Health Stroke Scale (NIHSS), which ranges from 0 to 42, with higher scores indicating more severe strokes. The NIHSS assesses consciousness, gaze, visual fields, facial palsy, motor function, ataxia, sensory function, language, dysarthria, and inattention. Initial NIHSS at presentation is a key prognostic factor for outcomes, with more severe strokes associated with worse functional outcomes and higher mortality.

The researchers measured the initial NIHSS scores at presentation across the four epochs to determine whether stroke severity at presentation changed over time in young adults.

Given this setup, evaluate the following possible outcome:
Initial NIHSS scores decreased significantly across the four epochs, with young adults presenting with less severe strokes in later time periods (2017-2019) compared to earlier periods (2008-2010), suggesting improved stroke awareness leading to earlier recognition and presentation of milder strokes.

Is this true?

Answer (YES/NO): NO